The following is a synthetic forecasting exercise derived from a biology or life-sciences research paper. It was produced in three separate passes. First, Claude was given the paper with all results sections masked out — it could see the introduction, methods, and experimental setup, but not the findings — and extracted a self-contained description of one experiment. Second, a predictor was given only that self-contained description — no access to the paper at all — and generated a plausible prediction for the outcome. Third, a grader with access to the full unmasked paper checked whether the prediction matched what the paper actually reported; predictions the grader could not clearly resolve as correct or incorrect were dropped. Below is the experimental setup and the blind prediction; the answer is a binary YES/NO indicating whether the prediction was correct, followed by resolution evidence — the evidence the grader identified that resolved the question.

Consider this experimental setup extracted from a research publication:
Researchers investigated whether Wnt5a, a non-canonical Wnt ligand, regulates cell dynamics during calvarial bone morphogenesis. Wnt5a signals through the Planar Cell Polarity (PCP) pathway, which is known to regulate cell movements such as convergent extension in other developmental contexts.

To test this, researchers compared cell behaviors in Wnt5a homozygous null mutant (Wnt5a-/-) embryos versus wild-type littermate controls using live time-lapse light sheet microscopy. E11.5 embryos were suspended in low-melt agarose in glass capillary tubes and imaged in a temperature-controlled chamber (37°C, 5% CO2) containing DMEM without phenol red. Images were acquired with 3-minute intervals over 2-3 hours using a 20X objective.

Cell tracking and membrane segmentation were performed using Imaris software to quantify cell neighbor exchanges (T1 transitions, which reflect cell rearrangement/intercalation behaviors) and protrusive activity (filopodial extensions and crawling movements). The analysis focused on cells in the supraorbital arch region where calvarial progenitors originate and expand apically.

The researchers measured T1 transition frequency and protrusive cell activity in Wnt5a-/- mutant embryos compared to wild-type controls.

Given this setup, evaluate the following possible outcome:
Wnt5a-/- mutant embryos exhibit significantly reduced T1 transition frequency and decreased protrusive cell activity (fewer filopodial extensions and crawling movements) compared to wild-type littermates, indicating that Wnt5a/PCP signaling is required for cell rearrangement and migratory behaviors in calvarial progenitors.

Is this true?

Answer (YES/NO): YES